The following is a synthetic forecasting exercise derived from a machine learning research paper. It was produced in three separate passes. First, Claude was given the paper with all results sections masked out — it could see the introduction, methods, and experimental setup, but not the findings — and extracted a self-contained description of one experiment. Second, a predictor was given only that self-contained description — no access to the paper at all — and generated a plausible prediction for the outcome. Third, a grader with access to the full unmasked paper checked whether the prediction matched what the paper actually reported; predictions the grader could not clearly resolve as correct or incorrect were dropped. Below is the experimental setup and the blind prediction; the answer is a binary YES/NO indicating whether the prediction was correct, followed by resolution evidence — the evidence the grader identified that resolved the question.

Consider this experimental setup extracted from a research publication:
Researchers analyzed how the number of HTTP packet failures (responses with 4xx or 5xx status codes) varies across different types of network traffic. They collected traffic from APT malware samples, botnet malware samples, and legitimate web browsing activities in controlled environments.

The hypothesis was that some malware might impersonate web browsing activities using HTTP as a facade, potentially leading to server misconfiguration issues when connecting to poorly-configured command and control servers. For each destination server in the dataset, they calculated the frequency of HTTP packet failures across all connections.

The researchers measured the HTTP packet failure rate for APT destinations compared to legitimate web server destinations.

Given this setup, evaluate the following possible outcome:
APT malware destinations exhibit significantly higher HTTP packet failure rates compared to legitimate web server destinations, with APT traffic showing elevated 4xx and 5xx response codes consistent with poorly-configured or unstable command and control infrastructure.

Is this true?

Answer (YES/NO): NO